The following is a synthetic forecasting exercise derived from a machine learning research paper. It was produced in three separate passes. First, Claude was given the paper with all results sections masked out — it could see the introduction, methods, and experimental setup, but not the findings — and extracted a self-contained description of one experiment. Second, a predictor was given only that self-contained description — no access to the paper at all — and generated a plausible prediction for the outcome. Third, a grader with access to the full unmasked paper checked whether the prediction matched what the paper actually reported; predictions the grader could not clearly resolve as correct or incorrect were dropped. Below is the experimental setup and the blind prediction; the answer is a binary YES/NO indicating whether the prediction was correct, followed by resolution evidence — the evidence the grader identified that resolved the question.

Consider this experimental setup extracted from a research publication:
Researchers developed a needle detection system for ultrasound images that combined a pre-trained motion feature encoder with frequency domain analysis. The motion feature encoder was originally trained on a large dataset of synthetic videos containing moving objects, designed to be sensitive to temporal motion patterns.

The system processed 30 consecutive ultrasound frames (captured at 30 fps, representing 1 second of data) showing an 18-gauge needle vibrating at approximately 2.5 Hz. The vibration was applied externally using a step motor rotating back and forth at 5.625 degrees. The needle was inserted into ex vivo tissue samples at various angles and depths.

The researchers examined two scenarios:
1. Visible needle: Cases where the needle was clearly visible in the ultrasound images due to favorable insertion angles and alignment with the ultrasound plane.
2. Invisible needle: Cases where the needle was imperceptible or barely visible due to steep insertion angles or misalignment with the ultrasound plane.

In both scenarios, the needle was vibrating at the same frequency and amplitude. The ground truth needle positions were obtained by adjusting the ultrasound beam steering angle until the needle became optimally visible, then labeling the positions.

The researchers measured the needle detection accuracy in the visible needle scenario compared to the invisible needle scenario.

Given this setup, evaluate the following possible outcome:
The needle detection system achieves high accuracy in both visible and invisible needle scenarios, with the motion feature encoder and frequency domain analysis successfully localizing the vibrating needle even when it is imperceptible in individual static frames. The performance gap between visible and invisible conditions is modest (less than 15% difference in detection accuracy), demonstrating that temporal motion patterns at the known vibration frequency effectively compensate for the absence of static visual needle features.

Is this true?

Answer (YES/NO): NO